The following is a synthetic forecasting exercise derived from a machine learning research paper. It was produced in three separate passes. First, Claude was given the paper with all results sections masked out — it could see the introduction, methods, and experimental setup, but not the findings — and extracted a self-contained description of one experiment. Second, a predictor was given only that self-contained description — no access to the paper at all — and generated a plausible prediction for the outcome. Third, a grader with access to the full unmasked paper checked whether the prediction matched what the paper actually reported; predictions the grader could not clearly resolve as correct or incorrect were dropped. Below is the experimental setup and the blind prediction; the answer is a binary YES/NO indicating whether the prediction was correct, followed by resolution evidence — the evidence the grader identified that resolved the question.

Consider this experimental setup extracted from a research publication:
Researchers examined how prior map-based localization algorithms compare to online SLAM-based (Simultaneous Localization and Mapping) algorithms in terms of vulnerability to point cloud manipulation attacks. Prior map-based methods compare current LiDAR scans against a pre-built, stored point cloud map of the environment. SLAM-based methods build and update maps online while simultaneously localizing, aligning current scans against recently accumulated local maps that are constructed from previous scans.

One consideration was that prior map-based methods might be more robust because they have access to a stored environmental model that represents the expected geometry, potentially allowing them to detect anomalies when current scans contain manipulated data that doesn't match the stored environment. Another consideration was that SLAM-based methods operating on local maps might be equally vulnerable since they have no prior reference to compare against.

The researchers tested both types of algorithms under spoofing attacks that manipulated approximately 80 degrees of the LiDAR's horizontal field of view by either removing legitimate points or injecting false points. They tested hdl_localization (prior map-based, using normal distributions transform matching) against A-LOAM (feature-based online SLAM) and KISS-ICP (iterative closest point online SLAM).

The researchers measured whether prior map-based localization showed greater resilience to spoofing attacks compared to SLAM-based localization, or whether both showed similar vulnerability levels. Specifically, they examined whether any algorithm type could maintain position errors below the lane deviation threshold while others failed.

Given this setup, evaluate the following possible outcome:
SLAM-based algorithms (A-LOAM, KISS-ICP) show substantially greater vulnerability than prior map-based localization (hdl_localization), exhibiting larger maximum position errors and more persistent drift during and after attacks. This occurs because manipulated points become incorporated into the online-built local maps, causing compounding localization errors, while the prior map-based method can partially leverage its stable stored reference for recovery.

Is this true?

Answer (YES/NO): NO